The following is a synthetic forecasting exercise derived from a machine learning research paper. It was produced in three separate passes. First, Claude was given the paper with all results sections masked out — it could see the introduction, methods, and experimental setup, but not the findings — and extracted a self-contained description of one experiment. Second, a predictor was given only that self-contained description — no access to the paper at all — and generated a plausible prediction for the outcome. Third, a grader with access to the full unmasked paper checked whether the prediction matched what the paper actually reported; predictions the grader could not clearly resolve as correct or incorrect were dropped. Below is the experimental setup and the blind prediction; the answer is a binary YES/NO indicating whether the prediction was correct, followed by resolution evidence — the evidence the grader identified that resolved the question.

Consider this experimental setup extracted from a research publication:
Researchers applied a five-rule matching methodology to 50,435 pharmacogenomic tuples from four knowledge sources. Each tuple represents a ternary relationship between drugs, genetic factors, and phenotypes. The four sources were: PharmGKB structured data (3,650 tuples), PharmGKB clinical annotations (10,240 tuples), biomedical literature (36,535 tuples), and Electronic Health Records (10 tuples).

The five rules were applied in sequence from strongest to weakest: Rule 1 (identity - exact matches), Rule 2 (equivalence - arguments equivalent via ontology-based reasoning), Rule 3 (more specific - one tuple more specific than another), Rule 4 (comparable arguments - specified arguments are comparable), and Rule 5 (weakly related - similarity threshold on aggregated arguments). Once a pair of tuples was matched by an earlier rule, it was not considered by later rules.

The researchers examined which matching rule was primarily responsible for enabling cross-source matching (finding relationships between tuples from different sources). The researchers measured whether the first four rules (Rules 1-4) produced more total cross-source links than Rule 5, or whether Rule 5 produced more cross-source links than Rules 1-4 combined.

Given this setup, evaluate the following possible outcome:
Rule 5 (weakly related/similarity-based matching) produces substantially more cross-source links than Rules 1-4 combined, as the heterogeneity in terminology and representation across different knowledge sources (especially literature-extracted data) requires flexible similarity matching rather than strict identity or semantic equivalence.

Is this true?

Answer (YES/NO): YES